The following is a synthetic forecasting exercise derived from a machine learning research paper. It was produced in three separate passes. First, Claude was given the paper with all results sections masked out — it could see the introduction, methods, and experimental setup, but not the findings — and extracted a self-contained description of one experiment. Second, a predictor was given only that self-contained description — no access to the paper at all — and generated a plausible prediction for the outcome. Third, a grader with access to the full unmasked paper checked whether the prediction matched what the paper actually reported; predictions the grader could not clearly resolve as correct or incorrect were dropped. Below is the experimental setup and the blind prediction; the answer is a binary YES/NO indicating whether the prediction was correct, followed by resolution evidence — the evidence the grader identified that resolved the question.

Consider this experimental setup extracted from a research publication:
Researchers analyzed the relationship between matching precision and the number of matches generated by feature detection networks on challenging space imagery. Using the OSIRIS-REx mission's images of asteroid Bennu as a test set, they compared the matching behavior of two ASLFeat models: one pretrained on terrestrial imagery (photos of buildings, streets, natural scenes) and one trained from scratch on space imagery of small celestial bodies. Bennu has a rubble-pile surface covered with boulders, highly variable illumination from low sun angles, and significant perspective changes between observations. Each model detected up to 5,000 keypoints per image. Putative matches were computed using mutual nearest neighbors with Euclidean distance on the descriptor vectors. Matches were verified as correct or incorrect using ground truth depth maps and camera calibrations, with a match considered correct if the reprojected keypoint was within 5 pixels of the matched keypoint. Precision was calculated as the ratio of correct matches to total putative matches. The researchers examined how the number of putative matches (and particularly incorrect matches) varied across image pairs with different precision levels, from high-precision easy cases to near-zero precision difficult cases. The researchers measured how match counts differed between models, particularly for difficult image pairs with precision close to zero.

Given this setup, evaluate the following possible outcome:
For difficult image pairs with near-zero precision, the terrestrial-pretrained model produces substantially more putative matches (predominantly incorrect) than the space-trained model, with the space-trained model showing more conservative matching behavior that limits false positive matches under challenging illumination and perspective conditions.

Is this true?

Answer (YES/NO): YES